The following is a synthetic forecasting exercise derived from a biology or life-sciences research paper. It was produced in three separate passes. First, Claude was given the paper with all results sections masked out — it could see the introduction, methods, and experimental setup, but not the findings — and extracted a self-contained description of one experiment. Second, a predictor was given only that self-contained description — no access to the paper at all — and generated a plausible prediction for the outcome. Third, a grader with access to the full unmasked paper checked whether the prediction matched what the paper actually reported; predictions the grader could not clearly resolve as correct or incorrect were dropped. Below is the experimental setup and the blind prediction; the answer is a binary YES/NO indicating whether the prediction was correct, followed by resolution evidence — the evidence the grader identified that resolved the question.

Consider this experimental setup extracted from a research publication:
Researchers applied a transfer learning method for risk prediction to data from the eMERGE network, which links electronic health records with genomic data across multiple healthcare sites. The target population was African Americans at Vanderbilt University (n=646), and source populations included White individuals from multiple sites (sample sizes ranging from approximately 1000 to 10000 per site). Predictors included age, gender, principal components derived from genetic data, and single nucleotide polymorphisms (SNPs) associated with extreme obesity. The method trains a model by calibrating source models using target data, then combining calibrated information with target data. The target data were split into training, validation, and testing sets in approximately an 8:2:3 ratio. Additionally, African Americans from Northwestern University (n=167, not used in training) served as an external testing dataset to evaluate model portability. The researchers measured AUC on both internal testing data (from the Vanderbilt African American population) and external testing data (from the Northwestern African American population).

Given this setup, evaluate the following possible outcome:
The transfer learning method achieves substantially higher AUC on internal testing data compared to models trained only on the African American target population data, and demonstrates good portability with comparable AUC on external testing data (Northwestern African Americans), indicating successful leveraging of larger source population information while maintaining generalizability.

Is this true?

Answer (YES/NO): YES